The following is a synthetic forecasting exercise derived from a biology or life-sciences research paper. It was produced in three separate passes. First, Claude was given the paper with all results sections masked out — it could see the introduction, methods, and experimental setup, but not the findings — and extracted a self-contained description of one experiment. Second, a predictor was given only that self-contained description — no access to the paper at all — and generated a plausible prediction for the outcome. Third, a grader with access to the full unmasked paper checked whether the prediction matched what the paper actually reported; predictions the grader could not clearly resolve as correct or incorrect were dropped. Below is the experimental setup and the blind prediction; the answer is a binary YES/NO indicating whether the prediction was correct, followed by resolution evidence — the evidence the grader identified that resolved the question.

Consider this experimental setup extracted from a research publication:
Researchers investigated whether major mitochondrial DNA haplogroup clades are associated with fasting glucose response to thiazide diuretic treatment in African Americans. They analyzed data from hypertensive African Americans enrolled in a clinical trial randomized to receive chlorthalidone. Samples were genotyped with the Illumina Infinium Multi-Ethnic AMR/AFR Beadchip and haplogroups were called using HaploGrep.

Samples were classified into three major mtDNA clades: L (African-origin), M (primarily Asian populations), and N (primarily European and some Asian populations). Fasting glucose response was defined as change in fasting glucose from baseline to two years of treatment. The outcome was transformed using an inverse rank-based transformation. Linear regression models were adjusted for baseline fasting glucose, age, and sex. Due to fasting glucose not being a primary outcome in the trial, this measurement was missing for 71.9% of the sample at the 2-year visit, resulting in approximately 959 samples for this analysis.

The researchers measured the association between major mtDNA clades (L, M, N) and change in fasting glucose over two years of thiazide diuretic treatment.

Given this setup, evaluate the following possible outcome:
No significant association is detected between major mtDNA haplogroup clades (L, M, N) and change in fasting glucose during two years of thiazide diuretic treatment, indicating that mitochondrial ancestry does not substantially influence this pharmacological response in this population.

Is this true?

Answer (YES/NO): YES